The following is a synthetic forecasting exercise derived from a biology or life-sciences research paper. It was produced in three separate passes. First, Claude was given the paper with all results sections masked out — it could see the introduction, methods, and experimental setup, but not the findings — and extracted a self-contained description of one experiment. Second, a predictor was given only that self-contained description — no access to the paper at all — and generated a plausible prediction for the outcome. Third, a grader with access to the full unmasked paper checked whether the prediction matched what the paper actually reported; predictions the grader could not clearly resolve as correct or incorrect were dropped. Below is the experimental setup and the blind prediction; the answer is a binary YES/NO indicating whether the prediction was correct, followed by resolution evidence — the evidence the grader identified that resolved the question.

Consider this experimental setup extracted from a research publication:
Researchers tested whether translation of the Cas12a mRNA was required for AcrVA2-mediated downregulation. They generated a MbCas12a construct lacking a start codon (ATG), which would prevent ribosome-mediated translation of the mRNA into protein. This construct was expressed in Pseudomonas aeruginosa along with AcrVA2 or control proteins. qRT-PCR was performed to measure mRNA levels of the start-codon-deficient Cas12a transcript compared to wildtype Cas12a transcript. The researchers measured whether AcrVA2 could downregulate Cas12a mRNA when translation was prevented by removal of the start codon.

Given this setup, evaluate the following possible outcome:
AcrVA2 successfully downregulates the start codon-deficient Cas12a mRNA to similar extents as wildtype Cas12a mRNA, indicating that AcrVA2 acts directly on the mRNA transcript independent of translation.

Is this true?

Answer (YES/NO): NO